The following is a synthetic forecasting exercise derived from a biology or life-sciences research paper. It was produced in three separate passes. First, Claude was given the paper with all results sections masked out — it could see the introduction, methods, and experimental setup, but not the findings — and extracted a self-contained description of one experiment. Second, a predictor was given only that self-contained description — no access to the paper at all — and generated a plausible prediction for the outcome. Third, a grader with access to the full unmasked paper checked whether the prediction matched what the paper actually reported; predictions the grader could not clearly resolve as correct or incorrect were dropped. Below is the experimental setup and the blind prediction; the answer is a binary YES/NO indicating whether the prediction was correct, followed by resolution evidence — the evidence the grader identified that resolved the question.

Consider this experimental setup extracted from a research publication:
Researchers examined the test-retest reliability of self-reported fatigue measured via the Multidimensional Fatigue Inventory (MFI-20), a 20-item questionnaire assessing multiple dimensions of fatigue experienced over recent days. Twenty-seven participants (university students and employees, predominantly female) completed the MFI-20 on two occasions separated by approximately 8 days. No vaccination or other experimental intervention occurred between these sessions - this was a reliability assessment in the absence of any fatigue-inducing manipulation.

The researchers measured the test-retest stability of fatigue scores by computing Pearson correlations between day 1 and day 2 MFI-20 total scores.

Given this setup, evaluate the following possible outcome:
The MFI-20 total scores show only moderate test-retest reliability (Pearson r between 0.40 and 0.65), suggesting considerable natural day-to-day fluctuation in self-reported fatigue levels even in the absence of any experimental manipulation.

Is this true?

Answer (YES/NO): NO